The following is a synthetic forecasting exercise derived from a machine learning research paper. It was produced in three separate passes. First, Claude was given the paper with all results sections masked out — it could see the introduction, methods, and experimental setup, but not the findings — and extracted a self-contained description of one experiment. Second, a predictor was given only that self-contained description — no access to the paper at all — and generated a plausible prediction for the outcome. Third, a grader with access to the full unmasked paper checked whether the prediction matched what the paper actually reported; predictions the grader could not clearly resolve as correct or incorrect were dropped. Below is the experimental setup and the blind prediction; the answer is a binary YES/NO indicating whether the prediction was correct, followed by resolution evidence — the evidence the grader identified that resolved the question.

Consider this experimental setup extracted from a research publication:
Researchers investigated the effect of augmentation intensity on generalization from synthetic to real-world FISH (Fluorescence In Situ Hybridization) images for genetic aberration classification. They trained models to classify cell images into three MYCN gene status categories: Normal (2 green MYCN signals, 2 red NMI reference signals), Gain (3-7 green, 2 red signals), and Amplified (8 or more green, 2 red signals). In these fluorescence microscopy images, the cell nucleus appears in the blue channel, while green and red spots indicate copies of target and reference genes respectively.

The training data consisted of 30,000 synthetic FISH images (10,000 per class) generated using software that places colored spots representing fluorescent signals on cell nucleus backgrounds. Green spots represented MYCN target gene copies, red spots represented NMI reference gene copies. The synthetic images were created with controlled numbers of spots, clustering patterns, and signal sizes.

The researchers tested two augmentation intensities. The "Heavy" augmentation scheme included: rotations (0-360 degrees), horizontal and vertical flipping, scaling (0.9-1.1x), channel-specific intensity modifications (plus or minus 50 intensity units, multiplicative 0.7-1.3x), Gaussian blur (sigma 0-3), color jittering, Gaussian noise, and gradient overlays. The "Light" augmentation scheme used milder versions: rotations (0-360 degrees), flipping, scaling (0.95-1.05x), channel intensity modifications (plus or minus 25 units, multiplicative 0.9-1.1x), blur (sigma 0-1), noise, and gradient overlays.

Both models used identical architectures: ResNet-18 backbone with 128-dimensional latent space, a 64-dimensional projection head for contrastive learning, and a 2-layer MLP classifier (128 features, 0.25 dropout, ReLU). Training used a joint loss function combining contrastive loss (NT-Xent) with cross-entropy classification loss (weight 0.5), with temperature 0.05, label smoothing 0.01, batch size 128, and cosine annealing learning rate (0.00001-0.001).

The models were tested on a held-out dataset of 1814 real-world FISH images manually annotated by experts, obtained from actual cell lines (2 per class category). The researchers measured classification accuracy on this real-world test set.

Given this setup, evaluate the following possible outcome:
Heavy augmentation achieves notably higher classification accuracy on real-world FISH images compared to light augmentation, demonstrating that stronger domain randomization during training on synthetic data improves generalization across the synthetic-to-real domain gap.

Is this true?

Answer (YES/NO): NO